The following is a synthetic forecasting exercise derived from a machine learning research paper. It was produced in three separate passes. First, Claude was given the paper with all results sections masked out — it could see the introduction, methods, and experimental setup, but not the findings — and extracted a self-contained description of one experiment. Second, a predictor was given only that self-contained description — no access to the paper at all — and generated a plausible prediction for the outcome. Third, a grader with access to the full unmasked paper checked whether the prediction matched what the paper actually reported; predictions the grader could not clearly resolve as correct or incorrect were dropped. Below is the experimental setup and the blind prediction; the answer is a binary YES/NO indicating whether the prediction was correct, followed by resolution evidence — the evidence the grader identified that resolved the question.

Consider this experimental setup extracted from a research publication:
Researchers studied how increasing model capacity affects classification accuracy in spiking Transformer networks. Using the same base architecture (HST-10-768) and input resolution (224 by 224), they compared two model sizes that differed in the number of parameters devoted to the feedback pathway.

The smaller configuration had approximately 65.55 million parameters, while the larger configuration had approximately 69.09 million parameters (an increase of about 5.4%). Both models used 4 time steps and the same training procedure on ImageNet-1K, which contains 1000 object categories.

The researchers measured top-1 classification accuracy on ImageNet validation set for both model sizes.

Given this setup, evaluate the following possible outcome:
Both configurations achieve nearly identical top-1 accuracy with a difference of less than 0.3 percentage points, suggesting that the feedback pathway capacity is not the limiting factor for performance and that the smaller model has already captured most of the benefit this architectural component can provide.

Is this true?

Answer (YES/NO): YES